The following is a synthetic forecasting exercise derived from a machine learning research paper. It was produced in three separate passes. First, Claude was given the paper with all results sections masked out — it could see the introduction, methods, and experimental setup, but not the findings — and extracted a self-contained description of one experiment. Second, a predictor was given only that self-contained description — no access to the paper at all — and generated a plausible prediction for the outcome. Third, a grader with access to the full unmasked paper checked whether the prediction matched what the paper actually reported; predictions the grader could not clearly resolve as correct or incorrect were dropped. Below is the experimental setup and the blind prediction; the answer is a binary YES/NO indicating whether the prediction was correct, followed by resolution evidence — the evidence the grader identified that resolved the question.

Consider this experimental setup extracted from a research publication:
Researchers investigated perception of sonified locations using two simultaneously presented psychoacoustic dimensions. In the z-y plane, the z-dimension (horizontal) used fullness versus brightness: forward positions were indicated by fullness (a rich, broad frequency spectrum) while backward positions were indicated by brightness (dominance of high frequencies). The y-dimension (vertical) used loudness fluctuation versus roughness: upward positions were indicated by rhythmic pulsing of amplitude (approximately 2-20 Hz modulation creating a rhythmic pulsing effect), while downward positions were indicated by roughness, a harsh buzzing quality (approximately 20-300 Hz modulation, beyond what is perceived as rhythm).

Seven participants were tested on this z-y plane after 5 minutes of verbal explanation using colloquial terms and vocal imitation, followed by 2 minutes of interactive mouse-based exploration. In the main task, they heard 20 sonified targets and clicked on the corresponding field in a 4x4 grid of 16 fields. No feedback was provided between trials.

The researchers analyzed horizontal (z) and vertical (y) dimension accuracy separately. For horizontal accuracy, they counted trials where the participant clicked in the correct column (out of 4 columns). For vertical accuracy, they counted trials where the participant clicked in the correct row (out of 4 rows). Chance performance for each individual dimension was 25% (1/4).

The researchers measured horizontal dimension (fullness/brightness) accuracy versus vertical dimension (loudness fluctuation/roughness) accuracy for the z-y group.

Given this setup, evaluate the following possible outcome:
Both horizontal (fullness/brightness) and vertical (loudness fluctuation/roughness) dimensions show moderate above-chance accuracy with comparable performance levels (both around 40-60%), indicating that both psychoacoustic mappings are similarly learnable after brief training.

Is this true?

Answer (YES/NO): NO